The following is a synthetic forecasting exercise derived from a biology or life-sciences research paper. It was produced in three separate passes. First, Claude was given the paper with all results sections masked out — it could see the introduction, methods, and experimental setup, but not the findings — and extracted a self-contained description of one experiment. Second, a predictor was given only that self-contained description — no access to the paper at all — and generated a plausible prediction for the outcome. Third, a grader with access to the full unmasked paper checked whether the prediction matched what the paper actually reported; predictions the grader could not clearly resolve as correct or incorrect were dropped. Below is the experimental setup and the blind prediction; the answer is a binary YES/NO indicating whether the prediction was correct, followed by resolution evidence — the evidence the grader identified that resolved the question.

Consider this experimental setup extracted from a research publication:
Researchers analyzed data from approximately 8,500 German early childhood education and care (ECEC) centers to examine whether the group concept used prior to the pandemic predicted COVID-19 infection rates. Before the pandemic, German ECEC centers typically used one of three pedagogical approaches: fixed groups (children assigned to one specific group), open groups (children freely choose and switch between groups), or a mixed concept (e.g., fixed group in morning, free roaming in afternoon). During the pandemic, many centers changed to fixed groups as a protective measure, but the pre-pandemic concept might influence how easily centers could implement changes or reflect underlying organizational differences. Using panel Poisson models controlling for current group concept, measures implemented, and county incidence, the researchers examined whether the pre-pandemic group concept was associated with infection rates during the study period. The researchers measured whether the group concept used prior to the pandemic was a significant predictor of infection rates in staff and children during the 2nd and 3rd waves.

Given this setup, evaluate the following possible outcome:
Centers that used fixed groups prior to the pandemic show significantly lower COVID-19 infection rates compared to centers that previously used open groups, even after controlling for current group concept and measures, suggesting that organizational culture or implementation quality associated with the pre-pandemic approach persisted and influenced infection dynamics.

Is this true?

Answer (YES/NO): NO